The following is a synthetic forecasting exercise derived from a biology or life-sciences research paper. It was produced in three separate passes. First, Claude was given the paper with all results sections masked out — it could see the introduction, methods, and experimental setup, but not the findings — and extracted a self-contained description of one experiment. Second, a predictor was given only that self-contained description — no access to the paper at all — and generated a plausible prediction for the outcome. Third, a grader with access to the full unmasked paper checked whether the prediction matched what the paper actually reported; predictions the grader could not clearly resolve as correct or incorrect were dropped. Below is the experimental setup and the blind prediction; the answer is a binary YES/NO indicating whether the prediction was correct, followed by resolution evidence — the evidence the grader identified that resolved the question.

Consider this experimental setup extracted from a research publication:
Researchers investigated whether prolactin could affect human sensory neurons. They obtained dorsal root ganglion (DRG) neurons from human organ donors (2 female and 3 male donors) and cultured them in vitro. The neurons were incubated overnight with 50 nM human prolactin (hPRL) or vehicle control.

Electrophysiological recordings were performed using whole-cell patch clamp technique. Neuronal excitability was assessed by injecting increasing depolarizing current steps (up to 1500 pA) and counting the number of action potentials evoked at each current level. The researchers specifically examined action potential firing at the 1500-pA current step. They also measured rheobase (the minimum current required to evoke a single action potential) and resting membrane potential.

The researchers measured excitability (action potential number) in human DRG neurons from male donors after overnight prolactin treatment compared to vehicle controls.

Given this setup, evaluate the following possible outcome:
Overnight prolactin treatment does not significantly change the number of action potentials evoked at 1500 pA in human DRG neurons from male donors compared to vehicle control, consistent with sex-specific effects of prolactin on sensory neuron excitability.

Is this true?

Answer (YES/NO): YES